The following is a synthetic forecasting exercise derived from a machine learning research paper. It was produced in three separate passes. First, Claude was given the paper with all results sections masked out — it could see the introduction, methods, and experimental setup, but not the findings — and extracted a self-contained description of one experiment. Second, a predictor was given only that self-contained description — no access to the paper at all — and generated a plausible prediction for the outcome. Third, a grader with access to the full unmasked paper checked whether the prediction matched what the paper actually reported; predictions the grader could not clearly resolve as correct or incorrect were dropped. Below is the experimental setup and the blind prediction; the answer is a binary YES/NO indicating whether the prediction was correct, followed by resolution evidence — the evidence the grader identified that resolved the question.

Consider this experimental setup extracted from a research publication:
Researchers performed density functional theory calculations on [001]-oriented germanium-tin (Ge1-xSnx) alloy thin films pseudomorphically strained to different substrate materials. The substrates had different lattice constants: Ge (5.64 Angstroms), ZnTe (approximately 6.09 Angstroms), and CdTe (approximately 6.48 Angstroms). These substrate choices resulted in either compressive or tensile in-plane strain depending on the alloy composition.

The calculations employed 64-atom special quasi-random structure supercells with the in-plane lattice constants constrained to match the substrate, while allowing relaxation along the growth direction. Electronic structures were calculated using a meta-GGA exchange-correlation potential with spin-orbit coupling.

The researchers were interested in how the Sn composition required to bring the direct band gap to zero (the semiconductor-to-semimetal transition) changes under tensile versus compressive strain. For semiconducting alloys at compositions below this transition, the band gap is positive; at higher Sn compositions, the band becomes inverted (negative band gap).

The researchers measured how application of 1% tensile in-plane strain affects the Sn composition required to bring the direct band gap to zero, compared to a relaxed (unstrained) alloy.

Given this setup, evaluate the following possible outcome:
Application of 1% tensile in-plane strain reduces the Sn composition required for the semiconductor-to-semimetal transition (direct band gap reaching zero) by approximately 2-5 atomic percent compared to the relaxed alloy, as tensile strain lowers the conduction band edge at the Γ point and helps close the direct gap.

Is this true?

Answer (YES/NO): YES